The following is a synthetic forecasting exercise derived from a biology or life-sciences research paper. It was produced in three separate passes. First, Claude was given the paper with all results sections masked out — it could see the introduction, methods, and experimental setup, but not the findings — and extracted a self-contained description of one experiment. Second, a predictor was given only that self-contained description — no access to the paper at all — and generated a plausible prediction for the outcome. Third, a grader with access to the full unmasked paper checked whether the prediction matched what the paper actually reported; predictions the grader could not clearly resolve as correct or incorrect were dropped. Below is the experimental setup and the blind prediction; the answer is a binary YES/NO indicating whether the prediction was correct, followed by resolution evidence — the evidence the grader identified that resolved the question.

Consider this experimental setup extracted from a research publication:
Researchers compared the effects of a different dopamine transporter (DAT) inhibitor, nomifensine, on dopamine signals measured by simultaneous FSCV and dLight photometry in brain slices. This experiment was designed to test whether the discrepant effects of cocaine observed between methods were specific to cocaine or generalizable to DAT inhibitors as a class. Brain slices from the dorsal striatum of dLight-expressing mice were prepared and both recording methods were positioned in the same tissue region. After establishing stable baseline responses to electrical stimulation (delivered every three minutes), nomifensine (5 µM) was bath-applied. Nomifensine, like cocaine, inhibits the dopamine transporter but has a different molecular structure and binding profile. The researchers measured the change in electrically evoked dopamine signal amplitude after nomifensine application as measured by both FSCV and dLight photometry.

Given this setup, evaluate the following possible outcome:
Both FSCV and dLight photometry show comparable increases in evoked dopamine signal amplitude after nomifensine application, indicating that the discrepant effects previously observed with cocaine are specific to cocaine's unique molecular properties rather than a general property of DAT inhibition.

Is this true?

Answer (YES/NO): NO